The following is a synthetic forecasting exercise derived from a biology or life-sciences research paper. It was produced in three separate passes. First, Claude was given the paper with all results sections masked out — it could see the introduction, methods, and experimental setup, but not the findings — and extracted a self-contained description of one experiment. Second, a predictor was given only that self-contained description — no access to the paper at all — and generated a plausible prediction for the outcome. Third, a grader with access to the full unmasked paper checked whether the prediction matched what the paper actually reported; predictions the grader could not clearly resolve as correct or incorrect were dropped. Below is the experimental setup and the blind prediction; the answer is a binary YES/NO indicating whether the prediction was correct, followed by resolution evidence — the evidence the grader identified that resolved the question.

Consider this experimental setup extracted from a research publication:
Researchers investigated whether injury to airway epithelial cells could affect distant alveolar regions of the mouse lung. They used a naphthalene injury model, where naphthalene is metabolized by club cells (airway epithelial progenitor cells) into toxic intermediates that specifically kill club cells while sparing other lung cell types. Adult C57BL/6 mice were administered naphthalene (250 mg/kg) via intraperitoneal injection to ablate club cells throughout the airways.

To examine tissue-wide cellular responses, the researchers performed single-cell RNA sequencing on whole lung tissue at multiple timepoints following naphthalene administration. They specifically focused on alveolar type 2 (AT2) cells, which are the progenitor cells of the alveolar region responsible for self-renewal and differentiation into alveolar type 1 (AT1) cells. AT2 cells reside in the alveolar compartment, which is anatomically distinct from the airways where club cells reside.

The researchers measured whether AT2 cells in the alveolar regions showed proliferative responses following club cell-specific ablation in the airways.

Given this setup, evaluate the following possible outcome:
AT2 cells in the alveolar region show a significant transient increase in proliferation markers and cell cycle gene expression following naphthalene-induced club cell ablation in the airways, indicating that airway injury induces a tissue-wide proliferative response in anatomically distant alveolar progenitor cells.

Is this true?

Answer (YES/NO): YES